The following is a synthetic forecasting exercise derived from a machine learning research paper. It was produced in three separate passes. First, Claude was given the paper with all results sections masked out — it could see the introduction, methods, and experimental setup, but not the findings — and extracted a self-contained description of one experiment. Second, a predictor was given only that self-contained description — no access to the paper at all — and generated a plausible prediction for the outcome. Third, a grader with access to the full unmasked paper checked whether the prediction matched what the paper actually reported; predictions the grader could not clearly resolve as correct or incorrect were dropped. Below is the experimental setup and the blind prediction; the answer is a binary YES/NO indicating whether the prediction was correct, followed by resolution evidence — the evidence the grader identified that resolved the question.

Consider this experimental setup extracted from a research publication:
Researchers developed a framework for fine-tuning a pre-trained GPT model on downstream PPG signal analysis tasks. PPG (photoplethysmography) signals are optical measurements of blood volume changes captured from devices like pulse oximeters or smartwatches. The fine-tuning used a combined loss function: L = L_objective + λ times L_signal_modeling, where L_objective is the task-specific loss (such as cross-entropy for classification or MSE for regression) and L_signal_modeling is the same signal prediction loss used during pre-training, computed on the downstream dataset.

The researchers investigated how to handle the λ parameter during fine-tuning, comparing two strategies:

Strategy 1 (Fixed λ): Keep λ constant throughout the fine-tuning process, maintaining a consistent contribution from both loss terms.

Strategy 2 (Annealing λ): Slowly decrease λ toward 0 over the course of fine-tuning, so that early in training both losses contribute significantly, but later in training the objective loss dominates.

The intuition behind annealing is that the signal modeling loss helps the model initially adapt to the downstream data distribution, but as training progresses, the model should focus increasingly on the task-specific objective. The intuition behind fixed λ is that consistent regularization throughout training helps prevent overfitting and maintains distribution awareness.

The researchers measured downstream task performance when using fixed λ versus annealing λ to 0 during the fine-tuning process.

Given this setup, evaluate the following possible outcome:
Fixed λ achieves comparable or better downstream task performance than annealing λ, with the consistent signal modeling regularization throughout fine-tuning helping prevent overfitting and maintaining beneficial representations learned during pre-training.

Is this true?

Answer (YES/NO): NO